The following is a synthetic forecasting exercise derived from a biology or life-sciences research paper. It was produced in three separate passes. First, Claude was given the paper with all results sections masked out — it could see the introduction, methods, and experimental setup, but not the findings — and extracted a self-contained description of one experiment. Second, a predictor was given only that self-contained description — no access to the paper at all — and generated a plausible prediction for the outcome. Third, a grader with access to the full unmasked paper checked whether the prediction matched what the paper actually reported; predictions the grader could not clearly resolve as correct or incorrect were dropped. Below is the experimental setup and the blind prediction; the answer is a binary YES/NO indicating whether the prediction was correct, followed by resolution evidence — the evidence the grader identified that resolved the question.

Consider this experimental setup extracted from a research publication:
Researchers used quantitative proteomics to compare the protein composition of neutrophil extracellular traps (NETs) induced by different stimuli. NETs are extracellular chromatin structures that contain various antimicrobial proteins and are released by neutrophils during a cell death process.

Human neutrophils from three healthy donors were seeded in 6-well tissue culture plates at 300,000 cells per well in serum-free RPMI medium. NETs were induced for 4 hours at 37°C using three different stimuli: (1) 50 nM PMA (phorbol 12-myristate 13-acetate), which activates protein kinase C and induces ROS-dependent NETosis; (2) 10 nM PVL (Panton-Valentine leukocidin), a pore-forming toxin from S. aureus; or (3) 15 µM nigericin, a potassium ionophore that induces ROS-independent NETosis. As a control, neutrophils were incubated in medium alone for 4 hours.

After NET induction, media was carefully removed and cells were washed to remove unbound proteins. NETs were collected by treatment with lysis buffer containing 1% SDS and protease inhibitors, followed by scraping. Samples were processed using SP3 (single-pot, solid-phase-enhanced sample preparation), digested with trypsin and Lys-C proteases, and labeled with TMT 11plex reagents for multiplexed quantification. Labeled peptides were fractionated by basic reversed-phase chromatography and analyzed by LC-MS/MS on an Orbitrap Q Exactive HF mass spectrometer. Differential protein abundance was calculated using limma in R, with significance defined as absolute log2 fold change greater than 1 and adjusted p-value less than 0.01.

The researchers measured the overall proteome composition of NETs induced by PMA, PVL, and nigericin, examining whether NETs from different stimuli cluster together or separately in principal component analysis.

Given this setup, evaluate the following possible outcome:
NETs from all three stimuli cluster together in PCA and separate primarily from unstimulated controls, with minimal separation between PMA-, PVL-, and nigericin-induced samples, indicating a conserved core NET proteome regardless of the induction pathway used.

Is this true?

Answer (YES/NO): NO